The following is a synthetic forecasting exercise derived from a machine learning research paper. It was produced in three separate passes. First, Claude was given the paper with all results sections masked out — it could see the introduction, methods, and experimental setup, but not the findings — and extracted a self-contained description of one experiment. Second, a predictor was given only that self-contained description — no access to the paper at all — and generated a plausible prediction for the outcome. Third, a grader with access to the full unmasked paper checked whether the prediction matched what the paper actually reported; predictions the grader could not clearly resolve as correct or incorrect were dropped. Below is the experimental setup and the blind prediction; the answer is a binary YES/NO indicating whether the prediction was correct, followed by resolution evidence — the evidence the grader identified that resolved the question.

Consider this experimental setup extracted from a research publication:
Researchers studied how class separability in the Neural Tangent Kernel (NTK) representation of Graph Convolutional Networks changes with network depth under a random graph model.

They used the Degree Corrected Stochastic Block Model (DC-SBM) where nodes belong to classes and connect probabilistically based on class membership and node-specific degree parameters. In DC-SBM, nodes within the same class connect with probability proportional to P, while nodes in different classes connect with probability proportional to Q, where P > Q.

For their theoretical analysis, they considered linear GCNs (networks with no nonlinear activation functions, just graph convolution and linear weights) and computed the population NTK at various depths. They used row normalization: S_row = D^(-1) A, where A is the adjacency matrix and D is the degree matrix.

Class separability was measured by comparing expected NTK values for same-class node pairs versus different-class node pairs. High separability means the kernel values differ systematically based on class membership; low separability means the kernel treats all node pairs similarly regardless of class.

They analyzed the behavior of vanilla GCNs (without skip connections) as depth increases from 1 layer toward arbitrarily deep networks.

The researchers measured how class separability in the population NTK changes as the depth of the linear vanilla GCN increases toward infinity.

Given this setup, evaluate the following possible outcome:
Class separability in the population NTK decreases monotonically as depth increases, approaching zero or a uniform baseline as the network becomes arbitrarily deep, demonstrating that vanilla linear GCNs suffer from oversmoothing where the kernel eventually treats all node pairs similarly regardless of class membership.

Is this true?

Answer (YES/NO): YES